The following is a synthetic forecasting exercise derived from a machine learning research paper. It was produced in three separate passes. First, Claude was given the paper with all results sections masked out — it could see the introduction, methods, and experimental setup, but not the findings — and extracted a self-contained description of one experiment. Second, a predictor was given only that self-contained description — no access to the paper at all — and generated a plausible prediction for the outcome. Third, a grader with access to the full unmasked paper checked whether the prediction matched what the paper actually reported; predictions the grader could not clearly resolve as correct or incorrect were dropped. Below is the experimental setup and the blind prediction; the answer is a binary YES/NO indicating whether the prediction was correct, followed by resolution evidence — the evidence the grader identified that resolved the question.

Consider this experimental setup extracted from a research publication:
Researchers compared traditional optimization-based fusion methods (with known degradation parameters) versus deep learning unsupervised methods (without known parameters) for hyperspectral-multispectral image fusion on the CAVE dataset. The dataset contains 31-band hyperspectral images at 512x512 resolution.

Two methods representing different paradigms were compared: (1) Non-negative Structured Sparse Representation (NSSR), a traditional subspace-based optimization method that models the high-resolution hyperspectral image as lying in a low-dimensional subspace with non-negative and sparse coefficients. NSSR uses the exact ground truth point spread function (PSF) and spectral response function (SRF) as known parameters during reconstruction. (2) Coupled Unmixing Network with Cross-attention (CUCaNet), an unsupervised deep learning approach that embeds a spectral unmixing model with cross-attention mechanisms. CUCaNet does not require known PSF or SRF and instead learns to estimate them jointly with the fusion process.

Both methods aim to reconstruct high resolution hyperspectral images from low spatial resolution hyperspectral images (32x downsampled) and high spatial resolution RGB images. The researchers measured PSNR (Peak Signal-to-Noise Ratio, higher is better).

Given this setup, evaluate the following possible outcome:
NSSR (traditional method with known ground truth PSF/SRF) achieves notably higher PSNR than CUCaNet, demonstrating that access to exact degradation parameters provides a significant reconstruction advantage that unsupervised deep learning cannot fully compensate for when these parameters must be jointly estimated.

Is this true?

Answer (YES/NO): YES